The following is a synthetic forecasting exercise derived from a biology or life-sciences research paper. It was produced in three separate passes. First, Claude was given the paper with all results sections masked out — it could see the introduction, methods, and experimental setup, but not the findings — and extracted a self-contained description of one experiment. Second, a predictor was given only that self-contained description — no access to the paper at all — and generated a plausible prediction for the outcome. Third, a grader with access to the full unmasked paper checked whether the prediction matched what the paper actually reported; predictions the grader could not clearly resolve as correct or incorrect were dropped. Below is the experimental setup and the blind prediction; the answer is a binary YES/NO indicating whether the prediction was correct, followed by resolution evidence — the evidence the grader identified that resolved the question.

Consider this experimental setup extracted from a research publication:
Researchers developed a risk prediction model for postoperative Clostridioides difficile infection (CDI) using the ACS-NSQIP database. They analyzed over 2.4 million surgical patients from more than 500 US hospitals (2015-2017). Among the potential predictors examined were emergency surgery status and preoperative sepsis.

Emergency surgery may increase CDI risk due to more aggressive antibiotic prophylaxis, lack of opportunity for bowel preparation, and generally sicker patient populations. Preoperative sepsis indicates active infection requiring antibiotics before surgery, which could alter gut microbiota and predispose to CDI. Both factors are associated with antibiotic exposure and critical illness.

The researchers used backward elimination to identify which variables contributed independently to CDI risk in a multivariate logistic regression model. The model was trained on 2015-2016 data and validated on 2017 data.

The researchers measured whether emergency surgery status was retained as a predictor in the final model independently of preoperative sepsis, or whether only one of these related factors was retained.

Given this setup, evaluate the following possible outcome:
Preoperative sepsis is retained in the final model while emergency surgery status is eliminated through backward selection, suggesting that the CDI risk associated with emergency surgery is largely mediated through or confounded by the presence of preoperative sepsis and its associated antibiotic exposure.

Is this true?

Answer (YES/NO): YES